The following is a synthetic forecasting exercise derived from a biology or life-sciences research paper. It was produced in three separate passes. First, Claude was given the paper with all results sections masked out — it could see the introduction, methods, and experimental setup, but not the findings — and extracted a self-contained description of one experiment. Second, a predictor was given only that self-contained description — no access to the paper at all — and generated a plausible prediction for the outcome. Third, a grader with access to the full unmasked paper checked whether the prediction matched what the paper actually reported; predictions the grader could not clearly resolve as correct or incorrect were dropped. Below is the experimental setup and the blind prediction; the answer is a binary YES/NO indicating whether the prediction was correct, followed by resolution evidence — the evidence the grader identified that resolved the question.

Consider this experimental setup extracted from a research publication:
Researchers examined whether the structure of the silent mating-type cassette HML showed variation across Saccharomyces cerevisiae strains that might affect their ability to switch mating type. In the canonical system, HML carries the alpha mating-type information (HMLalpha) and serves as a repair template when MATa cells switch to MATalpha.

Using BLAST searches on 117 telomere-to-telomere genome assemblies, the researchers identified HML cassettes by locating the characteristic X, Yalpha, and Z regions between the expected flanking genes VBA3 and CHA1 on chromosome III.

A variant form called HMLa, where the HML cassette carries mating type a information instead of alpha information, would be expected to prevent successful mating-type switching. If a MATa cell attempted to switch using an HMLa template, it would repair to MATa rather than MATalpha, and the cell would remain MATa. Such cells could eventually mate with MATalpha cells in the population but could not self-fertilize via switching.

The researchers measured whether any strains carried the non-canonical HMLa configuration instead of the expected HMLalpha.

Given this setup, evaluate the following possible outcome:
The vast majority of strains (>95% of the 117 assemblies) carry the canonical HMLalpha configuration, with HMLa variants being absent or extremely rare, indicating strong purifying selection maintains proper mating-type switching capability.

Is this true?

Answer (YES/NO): NO